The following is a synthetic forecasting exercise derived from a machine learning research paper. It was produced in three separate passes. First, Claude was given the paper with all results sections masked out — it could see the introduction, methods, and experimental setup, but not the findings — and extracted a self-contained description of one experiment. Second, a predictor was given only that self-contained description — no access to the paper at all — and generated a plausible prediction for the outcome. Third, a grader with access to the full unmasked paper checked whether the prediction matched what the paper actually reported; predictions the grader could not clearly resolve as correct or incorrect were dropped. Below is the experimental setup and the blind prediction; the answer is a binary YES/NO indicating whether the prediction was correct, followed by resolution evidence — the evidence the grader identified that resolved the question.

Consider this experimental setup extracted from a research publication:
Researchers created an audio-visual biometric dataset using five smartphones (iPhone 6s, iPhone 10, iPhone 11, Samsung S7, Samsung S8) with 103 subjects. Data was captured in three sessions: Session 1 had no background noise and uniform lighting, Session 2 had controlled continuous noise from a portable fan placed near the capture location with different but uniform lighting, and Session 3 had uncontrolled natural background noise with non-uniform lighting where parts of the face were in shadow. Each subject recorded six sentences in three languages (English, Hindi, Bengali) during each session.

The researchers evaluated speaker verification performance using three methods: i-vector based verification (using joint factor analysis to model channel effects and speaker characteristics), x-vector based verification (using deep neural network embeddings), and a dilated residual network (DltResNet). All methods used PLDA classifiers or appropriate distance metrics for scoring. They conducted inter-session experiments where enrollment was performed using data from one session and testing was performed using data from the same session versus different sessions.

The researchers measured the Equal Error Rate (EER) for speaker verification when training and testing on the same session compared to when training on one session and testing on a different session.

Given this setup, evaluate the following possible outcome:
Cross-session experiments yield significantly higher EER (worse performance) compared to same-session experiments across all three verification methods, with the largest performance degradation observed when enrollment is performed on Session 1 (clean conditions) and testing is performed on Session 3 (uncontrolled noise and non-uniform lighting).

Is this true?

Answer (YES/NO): NO